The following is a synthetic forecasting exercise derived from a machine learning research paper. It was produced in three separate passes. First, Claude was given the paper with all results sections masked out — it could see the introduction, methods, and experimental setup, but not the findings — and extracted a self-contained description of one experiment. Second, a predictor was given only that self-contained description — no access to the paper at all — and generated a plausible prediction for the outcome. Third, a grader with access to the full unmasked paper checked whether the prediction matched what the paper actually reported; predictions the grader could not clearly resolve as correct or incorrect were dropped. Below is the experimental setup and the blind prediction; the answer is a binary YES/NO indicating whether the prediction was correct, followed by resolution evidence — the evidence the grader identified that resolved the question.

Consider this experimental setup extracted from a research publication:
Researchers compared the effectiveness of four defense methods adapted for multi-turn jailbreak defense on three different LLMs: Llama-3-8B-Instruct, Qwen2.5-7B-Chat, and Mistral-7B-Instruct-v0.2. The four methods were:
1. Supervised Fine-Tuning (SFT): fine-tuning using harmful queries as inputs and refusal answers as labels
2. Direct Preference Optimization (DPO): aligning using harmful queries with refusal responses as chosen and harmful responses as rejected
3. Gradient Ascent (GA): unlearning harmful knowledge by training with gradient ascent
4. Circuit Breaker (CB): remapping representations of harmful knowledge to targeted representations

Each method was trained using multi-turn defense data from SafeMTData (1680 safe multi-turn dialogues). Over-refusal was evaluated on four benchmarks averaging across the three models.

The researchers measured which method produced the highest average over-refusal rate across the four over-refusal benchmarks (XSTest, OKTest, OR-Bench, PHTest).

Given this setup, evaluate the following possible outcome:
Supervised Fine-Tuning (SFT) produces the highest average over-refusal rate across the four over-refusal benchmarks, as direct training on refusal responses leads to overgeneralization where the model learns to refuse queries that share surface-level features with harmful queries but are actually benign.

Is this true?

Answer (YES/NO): NO